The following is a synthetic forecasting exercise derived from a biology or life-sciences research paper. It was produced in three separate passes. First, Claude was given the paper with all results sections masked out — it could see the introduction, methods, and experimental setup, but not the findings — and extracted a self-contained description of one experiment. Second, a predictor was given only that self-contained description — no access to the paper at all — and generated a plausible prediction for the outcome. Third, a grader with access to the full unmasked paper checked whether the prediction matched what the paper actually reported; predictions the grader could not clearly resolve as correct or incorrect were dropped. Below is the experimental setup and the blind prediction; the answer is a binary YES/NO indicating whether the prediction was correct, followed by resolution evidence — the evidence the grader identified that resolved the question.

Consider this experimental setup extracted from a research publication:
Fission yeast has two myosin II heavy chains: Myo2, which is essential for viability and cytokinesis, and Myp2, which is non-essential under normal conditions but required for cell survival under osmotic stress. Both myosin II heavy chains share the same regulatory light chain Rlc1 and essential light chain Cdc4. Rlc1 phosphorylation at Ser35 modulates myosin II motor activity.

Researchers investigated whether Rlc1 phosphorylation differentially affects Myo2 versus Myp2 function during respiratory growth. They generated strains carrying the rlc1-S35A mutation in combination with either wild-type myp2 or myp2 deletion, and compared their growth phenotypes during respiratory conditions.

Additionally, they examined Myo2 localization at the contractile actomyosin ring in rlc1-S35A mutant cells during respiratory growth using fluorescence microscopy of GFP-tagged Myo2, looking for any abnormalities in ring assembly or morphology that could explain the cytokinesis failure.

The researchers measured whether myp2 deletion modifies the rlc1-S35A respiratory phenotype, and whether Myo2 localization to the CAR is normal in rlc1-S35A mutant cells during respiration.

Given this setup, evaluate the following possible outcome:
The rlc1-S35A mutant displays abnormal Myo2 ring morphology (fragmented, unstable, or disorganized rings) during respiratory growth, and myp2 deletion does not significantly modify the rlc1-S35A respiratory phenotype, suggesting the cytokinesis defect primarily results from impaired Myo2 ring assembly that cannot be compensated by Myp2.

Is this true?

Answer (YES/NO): NO